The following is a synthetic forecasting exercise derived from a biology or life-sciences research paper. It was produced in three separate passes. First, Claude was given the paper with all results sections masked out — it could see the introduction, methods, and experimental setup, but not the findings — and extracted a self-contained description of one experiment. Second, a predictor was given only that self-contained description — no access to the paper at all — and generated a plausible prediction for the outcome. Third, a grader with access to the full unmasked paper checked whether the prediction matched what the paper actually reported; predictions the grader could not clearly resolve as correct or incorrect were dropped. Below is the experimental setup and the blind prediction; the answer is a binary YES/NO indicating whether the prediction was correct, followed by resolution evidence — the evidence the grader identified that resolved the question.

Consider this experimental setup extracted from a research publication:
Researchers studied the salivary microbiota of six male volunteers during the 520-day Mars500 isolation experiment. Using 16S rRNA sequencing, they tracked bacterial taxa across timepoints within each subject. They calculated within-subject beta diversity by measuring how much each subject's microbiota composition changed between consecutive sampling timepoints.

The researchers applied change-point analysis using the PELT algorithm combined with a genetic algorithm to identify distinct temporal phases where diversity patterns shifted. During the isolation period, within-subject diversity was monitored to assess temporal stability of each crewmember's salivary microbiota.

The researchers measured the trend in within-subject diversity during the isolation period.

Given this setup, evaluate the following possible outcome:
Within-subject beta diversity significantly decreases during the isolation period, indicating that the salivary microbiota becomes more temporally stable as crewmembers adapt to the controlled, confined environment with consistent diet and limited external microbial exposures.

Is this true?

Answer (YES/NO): NO